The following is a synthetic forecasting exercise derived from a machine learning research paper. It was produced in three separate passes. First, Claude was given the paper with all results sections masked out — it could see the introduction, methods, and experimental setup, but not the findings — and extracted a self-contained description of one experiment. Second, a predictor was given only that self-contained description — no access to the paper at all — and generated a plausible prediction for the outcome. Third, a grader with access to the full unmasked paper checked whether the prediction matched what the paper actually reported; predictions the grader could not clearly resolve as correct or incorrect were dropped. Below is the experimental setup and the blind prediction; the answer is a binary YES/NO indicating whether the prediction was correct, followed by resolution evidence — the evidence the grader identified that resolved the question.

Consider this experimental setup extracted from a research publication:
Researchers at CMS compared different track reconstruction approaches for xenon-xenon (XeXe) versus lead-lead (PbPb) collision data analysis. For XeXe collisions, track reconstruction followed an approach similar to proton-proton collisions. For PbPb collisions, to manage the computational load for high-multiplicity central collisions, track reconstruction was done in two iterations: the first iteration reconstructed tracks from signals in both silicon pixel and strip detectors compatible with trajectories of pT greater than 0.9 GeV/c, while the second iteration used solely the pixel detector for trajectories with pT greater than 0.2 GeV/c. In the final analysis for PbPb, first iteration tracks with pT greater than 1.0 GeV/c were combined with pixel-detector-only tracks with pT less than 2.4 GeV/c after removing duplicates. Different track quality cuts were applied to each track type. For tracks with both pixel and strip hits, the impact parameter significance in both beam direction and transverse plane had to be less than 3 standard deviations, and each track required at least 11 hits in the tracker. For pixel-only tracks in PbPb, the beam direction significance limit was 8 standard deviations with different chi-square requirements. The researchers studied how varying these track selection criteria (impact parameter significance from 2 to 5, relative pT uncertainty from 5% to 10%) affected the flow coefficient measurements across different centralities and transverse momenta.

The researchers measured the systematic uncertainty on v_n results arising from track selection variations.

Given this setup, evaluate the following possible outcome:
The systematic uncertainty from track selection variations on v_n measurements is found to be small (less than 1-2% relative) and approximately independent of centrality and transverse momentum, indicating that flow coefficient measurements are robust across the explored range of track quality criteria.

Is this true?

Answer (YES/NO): NO